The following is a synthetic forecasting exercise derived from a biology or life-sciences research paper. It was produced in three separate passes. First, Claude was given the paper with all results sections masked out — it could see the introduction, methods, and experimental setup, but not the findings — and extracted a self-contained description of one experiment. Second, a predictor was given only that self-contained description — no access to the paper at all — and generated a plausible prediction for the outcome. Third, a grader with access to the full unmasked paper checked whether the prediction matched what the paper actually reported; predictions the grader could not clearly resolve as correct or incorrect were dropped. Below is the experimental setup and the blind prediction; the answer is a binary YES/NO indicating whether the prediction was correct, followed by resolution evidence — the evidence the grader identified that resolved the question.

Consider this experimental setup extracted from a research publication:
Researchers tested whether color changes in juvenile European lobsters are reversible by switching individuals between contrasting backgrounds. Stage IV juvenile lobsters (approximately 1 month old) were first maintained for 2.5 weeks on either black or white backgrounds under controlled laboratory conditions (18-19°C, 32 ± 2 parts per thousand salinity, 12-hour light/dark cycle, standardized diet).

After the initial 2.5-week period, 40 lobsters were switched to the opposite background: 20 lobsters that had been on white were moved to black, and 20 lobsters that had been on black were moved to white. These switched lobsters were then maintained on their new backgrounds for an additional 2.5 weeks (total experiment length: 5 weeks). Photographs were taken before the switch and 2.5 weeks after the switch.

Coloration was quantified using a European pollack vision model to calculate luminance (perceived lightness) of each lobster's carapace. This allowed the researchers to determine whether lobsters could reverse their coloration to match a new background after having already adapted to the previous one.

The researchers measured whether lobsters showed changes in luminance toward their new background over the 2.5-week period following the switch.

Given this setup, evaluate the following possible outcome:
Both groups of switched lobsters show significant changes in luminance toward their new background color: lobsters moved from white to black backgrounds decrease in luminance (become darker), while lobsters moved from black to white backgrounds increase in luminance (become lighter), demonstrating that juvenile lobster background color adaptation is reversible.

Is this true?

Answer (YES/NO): NO